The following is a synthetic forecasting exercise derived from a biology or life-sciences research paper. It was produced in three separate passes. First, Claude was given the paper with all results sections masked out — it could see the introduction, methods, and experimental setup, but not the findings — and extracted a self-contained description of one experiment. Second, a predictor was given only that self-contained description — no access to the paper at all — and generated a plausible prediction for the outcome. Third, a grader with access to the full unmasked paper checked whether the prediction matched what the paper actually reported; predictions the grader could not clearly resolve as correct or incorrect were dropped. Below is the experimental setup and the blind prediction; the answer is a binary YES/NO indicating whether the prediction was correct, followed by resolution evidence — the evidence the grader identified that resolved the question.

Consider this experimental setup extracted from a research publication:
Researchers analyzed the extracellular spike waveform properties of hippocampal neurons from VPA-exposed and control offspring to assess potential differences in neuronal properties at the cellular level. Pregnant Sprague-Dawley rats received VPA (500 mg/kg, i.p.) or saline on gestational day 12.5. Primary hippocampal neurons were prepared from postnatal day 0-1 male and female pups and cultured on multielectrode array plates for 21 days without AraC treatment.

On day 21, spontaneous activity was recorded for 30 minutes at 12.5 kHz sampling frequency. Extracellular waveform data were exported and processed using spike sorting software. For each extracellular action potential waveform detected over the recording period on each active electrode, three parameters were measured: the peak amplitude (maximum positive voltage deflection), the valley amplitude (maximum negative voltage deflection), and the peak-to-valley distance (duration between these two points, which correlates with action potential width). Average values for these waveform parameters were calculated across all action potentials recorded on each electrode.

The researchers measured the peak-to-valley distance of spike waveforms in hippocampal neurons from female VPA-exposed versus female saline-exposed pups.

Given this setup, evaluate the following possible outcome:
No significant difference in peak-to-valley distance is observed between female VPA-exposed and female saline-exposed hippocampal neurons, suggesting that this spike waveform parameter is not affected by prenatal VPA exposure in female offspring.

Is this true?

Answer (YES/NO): YES